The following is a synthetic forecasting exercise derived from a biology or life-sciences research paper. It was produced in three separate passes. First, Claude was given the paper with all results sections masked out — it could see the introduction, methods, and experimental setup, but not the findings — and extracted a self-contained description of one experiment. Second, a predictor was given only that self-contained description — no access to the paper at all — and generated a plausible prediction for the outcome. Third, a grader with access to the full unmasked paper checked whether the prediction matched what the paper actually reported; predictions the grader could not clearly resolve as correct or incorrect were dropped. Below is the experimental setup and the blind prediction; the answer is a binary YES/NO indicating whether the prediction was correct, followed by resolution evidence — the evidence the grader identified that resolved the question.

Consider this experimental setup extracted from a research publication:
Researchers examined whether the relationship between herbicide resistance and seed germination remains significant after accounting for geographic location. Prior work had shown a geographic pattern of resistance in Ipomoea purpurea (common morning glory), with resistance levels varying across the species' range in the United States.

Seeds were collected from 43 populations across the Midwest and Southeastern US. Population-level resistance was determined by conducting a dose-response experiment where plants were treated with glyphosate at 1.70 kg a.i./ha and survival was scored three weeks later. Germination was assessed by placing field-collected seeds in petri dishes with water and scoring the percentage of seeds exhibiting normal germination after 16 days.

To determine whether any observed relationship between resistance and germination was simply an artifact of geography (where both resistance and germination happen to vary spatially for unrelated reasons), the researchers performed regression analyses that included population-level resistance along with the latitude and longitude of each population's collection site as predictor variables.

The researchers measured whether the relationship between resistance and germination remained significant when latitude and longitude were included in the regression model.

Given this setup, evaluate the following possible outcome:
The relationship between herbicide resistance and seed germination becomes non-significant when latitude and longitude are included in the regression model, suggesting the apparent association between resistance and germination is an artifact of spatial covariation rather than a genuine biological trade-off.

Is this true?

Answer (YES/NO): NO